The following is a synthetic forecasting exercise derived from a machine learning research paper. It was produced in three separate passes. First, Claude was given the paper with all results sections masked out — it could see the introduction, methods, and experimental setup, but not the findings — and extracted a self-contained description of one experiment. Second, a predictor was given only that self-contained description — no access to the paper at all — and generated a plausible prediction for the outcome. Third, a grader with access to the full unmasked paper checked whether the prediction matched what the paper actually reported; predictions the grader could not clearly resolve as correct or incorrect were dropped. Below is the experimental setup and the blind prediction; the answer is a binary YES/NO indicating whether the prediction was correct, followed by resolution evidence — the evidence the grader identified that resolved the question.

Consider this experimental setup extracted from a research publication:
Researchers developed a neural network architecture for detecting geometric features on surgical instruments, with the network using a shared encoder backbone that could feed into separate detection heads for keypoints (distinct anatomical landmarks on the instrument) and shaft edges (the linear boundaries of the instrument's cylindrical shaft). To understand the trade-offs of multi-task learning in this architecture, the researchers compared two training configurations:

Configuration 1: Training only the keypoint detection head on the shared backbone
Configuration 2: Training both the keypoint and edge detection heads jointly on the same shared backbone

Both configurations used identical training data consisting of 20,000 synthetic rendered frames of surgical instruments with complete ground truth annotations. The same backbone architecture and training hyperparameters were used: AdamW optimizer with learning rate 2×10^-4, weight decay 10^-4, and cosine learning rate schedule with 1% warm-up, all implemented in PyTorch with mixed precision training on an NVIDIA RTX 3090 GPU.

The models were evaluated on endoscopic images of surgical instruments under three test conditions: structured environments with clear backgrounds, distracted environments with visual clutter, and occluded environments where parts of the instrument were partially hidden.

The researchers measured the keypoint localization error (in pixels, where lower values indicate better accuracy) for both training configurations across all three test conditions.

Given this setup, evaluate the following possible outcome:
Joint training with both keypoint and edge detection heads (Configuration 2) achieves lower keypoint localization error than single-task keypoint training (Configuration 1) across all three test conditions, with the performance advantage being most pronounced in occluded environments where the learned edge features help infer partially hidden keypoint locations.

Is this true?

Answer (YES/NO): NO